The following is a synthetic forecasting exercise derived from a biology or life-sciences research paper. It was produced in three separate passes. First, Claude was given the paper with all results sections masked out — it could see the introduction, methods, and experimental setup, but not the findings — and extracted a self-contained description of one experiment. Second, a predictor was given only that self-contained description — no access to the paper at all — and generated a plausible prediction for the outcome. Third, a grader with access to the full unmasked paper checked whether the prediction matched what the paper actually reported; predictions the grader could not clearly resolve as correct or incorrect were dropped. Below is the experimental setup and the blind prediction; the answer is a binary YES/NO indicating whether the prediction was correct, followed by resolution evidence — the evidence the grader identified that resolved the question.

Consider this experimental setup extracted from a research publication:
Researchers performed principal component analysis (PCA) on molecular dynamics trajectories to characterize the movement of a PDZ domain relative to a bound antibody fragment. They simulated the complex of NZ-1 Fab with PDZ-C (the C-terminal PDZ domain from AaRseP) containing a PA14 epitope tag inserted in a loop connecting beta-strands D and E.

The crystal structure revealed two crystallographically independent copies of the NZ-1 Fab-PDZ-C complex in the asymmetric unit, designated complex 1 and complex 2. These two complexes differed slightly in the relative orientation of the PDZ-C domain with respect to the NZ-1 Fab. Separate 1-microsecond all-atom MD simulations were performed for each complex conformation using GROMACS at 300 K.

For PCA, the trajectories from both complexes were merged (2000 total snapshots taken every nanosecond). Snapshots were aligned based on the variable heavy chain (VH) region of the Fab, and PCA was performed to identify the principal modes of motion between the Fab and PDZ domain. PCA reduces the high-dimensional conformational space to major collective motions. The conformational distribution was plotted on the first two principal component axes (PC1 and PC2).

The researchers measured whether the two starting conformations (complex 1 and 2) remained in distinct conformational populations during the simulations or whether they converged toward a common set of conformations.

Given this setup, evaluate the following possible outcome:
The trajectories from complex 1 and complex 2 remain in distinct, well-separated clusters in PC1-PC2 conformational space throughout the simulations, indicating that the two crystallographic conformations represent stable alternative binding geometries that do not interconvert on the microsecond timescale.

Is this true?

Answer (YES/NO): NO